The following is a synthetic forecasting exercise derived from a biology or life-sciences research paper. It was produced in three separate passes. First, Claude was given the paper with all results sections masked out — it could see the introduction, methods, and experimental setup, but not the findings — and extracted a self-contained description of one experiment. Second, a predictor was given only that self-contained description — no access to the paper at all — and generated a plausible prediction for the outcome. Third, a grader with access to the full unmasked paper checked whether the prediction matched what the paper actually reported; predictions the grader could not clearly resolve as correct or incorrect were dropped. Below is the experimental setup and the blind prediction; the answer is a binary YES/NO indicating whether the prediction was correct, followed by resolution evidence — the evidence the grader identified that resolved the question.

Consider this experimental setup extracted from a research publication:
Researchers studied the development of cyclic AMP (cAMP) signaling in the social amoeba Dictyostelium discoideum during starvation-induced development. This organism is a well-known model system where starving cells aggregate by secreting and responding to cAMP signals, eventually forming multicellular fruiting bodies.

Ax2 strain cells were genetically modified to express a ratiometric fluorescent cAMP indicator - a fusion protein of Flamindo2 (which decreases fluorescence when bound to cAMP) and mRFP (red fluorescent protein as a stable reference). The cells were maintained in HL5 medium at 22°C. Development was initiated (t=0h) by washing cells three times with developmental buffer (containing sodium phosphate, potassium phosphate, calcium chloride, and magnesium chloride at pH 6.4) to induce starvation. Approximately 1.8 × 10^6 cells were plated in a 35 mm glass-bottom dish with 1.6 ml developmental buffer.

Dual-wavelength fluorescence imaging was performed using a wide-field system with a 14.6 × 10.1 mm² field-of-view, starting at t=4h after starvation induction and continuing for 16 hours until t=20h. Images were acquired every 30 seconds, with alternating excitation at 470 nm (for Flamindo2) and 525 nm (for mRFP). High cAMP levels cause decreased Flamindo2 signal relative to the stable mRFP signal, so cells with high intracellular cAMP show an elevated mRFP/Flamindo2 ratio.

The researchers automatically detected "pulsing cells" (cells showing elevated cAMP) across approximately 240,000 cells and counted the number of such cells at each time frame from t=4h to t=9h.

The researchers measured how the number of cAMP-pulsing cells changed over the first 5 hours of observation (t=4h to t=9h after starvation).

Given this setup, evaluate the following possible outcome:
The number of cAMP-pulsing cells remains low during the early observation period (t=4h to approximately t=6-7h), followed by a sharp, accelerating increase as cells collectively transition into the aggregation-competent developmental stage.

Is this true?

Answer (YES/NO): NO